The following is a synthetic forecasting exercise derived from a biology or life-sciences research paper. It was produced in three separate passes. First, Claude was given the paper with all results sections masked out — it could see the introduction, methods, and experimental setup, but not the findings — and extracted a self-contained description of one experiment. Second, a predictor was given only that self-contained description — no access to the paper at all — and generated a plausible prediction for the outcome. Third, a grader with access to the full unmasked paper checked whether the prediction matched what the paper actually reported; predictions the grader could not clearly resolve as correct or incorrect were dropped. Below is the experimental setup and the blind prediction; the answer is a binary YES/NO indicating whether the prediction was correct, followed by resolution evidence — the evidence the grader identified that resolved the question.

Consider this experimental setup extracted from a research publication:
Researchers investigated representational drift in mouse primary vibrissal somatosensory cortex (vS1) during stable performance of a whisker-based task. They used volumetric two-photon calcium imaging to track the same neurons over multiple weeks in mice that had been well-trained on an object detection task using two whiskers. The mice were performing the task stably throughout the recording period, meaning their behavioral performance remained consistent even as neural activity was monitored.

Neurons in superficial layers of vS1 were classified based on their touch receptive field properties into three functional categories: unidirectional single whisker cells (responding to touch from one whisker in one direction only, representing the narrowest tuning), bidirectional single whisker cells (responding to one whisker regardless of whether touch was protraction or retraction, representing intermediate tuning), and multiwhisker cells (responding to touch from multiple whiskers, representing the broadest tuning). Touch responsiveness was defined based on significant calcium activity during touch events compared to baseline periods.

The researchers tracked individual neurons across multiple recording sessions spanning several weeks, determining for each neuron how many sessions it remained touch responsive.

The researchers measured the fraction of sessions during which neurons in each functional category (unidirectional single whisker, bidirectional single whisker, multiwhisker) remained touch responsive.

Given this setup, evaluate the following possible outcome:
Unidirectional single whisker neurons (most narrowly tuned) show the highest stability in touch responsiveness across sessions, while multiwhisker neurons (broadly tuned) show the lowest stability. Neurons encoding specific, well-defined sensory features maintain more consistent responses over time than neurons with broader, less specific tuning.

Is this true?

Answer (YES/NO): NO